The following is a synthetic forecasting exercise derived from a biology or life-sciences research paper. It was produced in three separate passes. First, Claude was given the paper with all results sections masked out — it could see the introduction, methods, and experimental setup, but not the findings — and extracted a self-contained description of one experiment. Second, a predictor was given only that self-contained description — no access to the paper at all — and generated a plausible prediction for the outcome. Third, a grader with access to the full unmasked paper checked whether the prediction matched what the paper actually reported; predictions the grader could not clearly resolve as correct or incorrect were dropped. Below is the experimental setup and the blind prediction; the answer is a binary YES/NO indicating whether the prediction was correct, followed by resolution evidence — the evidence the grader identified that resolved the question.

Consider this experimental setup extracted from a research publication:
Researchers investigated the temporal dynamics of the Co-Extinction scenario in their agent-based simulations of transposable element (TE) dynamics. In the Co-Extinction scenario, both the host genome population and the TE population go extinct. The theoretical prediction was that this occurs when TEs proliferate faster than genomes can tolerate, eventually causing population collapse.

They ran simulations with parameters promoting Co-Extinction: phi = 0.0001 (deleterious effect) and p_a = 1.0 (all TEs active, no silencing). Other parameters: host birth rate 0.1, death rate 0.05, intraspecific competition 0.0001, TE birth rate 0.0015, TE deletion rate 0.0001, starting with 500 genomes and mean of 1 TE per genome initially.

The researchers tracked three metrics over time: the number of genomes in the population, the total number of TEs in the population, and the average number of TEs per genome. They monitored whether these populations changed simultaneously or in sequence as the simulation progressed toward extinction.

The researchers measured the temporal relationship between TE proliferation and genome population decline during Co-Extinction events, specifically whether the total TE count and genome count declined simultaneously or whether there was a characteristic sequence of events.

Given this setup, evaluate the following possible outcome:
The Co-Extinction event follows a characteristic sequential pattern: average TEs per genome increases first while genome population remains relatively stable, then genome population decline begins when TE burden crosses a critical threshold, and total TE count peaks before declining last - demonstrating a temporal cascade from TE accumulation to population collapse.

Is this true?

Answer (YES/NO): YES